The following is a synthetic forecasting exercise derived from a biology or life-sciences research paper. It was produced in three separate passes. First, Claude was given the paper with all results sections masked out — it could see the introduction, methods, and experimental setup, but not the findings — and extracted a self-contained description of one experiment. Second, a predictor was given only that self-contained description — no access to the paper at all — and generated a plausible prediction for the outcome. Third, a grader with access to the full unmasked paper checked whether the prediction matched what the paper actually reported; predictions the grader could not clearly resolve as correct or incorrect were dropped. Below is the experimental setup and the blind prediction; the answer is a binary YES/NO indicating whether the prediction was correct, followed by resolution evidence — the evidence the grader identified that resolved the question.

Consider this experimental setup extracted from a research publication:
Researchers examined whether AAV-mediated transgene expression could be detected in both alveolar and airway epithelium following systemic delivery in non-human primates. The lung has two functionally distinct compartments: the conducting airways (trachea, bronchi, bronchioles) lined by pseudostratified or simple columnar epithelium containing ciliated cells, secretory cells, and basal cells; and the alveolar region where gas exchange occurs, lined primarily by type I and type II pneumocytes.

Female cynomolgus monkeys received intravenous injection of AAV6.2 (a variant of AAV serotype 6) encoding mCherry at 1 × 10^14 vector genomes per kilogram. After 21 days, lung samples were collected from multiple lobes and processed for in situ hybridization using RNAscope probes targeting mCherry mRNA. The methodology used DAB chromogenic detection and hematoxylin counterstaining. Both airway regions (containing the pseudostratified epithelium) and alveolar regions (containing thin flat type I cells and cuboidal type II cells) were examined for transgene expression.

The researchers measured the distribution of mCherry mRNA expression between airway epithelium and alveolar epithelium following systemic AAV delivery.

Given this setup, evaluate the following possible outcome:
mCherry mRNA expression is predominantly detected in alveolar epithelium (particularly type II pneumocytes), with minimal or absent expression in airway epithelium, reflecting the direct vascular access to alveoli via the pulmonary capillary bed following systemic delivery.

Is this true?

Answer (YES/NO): NO